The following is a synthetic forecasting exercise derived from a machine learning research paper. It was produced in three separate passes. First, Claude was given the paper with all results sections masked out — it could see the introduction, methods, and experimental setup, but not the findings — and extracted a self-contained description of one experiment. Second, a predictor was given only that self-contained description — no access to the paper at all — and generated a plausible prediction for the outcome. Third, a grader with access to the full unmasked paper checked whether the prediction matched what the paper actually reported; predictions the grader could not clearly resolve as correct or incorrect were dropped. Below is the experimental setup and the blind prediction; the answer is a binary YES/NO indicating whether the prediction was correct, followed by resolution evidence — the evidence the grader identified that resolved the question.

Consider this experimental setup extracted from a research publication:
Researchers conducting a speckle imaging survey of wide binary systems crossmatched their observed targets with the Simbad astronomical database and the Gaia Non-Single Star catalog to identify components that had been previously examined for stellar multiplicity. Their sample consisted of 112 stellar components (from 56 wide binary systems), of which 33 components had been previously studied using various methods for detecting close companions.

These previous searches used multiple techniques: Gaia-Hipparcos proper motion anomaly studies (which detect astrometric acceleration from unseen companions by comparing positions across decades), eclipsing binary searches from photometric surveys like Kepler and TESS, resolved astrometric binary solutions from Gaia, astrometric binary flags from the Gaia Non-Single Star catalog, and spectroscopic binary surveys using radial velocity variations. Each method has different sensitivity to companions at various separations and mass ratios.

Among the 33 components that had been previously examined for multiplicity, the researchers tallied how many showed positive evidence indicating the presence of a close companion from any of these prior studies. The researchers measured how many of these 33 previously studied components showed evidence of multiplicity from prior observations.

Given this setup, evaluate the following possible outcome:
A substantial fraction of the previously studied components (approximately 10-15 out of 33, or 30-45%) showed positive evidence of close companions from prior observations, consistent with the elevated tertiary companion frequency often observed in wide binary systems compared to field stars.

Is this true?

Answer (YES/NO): YES